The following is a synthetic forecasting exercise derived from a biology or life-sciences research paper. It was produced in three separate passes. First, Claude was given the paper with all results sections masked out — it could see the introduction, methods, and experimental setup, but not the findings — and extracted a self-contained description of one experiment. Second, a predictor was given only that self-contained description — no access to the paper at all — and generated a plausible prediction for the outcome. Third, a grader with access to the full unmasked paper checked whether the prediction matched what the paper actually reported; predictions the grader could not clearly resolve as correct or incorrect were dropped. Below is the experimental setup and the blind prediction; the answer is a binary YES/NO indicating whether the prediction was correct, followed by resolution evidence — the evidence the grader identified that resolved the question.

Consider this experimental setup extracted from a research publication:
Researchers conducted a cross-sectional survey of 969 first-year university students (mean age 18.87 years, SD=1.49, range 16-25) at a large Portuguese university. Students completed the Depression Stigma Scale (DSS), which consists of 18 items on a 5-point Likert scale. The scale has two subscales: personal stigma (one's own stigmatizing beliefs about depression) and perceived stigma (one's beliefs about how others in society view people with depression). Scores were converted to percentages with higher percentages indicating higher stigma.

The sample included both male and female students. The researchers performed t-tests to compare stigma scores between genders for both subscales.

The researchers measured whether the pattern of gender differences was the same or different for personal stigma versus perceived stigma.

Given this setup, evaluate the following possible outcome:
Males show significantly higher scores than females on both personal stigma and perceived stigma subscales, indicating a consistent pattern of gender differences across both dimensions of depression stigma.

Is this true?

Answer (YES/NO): NO